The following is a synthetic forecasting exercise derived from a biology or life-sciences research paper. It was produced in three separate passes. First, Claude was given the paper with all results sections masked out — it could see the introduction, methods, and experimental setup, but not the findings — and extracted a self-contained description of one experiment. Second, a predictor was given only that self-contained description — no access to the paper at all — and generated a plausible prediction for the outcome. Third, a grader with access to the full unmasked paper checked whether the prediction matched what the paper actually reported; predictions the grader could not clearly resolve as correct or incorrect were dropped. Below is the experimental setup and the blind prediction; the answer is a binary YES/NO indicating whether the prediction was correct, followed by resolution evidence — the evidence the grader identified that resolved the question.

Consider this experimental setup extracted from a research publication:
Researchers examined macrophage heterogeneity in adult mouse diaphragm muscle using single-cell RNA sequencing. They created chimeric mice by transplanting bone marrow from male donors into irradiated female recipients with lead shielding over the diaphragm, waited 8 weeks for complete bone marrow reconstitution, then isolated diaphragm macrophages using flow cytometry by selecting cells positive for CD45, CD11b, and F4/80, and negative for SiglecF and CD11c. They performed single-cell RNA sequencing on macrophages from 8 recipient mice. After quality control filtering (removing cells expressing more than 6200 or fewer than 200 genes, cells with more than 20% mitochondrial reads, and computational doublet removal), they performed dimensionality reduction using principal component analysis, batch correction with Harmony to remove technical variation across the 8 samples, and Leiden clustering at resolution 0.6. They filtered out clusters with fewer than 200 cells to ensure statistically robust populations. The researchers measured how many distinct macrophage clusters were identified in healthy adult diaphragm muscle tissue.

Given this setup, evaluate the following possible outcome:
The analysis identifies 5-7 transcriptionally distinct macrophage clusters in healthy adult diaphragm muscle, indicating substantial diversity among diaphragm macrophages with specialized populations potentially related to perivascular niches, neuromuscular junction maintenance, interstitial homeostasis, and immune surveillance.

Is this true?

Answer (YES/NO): NO